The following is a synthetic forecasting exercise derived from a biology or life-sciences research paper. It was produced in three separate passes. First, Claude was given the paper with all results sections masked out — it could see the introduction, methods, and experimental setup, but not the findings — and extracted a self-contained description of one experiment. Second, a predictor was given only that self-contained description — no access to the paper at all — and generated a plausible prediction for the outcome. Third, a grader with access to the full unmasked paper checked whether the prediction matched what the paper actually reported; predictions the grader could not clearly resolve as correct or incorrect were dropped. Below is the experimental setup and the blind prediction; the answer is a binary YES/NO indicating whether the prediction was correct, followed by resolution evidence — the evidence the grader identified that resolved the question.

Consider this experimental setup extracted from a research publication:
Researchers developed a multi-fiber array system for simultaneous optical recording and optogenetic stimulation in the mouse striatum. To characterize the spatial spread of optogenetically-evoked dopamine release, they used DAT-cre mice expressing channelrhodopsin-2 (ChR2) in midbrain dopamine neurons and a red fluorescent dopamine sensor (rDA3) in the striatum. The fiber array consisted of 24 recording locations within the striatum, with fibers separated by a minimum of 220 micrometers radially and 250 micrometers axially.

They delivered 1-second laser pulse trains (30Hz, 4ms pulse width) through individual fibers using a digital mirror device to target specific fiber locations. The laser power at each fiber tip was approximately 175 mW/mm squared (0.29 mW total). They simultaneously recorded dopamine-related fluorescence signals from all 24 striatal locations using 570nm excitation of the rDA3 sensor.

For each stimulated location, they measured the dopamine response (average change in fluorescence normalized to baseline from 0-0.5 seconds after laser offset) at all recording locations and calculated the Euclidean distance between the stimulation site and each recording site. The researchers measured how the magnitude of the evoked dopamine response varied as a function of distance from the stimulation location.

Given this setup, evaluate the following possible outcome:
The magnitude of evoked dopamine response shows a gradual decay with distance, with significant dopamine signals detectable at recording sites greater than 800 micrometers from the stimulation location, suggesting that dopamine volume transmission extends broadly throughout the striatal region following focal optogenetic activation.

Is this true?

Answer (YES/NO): NO